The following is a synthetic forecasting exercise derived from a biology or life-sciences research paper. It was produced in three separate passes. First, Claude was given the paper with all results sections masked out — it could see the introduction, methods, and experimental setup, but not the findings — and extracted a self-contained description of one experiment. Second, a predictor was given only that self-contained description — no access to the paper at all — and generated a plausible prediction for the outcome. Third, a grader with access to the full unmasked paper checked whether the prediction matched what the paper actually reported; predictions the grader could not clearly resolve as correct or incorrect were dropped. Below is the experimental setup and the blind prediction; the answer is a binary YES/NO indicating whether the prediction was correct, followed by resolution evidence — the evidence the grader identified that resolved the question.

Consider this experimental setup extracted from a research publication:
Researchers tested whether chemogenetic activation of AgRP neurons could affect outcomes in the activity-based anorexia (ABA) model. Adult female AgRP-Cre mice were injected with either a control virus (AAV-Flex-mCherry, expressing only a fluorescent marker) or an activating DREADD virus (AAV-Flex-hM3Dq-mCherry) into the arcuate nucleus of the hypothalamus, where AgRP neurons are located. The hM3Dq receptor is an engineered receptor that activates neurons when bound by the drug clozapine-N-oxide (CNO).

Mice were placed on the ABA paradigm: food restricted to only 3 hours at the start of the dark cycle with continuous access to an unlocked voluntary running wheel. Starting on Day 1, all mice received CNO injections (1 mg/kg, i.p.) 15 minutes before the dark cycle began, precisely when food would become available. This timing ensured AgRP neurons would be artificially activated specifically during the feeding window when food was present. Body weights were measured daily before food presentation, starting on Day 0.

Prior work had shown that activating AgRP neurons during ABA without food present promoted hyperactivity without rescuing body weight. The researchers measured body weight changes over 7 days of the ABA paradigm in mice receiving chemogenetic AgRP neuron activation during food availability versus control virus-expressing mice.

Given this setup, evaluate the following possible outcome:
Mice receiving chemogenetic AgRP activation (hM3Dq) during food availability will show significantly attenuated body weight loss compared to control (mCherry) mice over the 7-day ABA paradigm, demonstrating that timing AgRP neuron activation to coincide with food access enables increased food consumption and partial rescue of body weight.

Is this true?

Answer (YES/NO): YES